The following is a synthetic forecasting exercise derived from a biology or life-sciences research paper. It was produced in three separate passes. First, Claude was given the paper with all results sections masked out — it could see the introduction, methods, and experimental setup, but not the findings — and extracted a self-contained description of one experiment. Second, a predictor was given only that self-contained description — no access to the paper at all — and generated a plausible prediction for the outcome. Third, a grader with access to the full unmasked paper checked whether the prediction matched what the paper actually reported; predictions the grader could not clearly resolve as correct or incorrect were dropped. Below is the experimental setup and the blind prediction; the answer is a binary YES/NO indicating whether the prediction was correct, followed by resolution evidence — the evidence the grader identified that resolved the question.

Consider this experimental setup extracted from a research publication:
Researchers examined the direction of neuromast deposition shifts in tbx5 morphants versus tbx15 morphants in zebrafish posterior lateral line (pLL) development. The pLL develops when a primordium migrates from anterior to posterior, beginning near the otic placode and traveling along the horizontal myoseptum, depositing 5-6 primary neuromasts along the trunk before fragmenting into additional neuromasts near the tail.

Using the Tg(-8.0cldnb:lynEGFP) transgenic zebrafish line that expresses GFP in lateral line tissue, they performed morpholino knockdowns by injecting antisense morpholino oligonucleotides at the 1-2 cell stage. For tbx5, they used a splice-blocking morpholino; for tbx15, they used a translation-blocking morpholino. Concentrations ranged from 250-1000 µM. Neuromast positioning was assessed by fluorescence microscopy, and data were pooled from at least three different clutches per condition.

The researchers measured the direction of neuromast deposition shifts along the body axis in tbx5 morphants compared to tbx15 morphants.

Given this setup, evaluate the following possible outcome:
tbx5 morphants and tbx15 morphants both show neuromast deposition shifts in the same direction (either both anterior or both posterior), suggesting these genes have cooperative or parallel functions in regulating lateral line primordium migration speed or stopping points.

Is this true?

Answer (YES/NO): NO